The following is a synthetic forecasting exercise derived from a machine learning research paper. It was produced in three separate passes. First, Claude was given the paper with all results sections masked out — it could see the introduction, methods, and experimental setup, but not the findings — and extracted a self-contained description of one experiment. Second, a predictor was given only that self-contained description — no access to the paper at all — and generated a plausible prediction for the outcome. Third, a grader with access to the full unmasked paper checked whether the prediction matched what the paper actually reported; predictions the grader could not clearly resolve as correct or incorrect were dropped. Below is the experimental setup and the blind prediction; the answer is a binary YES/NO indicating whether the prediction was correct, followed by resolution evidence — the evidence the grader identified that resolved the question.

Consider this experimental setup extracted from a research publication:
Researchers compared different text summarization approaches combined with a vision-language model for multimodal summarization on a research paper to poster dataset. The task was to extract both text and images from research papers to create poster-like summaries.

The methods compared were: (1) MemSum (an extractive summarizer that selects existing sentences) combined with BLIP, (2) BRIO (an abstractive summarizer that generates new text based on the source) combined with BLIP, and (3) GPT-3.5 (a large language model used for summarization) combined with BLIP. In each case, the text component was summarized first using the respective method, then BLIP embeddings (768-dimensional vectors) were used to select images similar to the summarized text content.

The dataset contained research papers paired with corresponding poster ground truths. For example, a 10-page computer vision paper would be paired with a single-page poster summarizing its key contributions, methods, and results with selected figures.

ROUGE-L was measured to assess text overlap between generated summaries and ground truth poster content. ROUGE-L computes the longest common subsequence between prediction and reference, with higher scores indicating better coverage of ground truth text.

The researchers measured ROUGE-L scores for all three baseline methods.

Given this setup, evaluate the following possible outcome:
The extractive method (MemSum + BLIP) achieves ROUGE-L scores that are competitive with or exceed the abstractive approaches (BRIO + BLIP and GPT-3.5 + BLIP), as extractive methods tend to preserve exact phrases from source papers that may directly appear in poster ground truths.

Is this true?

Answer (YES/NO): YES